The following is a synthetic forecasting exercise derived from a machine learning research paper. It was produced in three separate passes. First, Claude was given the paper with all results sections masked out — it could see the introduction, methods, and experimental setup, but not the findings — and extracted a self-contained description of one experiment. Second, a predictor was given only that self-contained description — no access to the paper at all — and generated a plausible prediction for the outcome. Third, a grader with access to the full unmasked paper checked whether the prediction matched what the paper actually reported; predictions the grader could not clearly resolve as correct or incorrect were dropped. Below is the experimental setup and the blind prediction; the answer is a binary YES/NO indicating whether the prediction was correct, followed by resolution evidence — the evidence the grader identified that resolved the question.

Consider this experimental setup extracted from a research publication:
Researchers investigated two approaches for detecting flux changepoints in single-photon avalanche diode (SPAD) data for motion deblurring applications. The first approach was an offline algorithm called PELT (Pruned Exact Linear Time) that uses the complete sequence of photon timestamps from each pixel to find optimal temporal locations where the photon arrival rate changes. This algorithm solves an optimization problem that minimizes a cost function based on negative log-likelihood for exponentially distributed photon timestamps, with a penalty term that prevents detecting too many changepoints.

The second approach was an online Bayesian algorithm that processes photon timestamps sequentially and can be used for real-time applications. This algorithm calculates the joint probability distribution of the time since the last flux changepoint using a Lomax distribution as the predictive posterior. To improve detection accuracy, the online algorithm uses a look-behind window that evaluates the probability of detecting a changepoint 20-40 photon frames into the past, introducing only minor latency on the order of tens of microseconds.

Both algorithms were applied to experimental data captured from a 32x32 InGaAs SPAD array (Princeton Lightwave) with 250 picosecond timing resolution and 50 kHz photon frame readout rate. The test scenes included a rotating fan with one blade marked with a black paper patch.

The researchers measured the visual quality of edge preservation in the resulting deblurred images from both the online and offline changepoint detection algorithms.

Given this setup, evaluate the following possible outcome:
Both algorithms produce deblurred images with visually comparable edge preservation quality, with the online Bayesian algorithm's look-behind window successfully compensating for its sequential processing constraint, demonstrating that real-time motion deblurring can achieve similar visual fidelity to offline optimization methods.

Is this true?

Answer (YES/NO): NO